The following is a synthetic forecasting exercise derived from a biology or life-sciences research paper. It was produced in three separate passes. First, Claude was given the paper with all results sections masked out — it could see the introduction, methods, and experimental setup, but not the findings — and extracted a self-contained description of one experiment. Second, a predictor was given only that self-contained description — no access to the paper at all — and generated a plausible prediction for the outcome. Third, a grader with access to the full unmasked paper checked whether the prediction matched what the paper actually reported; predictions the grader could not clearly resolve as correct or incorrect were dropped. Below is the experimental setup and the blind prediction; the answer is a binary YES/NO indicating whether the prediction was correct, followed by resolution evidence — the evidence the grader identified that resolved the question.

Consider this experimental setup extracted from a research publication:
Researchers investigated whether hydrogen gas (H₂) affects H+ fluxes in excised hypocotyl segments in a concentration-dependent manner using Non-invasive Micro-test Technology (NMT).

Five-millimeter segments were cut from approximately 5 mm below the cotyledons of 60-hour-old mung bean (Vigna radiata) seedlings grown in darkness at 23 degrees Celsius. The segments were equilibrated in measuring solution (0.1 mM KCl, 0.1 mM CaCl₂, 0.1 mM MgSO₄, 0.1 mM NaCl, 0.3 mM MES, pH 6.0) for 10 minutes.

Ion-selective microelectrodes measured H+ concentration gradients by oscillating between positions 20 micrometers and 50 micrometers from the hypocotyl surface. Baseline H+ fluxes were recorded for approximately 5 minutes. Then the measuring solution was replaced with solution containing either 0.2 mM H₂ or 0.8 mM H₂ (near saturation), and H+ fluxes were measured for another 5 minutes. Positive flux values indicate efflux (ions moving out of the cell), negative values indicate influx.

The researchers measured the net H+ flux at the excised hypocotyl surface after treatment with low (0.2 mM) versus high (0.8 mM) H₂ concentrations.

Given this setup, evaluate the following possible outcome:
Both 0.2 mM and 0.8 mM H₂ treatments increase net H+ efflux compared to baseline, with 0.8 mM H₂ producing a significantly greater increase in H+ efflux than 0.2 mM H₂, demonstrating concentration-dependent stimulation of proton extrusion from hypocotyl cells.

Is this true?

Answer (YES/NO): NO